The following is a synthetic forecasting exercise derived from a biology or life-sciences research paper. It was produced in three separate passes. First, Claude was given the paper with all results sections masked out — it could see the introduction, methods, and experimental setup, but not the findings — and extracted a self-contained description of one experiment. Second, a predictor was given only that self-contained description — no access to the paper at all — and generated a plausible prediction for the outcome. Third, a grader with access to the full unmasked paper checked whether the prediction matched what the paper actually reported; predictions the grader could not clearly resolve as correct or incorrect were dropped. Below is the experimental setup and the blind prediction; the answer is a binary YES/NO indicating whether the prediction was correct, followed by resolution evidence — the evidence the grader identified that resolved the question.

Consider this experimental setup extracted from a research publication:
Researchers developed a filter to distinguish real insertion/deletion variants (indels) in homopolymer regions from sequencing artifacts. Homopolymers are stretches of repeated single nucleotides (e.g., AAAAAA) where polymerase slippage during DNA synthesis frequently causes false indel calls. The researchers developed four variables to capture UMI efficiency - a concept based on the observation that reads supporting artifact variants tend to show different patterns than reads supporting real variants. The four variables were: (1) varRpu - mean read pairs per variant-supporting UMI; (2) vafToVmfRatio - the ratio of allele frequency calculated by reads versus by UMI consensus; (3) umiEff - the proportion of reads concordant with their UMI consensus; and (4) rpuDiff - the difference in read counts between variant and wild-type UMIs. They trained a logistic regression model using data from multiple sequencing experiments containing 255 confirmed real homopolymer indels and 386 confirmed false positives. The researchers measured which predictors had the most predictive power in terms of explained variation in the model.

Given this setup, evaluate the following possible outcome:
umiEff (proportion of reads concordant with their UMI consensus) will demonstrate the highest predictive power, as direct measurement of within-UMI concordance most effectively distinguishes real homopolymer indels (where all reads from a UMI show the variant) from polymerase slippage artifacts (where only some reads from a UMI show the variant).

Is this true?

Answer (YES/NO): NO